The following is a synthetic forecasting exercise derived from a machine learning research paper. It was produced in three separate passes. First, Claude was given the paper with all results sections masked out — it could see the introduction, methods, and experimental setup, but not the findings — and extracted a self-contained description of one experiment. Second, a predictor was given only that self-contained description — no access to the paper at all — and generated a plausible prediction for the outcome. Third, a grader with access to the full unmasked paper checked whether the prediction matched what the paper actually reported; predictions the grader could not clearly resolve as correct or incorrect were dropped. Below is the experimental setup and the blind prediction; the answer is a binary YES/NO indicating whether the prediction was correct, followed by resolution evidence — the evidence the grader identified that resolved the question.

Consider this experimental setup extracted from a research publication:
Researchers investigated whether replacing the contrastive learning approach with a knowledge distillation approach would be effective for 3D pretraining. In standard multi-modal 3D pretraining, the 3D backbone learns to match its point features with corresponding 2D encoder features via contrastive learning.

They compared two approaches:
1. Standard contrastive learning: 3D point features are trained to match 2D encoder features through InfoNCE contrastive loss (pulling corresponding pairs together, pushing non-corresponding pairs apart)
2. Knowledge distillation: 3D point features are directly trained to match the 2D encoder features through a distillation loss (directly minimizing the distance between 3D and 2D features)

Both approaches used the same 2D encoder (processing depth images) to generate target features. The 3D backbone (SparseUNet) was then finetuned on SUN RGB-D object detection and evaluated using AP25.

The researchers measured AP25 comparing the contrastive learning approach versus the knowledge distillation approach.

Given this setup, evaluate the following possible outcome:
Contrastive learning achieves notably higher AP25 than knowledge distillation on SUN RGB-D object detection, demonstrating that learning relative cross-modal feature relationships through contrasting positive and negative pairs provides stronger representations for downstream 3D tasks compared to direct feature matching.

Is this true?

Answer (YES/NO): YES